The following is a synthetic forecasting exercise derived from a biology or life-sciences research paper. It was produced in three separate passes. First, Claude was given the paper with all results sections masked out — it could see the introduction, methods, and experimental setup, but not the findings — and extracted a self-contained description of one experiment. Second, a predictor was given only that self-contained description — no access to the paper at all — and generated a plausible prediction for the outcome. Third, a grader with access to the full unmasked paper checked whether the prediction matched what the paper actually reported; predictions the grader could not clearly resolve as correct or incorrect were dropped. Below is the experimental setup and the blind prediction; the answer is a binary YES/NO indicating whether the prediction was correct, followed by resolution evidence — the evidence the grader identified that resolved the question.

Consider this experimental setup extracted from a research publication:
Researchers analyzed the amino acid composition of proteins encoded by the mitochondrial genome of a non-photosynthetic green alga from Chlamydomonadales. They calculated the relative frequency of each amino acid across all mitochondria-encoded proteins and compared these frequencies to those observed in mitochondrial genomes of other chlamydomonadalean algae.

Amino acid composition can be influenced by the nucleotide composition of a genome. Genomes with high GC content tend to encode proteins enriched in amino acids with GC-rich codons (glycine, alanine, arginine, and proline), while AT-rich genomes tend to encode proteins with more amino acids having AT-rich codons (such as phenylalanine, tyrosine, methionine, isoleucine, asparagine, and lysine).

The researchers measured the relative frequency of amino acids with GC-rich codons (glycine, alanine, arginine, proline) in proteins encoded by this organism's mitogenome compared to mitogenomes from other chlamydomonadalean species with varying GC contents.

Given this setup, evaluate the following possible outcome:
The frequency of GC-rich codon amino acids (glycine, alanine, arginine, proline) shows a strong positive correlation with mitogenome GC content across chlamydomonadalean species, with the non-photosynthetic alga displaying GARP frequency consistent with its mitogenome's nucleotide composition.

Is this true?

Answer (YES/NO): NO